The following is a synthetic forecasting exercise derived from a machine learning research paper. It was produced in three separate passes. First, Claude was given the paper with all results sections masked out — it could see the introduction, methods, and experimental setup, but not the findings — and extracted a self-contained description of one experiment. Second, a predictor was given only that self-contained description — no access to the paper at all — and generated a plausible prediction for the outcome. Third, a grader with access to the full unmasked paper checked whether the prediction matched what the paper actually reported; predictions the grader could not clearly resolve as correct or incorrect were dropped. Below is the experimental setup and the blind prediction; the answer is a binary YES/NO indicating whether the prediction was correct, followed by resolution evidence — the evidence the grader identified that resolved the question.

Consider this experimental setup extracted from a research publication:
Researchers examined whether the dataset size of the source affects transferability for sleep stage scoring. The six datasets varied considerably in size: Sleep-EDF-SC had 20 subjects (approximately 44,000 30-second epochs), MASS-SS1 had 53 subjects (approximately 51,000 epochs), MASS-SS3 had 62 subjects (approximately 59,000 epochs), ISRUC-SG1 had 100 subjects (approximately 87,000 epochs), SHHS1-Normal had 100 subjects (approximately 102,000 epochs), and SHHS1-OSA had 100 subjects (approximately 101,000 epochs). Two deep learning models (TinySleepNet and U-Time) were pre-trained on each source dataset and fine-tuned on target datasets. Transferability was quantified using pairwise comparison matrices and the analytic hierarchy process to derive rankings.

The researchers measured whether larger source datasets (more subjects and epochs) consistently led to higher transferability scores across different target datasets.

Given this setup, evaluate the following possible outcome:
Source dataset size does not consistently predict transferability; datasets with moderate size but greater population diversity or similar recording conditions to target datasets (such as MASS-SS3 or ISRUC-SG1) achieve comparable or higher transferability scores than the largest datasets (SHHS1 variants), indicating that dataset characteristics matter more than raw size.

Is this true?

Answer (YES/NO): YES